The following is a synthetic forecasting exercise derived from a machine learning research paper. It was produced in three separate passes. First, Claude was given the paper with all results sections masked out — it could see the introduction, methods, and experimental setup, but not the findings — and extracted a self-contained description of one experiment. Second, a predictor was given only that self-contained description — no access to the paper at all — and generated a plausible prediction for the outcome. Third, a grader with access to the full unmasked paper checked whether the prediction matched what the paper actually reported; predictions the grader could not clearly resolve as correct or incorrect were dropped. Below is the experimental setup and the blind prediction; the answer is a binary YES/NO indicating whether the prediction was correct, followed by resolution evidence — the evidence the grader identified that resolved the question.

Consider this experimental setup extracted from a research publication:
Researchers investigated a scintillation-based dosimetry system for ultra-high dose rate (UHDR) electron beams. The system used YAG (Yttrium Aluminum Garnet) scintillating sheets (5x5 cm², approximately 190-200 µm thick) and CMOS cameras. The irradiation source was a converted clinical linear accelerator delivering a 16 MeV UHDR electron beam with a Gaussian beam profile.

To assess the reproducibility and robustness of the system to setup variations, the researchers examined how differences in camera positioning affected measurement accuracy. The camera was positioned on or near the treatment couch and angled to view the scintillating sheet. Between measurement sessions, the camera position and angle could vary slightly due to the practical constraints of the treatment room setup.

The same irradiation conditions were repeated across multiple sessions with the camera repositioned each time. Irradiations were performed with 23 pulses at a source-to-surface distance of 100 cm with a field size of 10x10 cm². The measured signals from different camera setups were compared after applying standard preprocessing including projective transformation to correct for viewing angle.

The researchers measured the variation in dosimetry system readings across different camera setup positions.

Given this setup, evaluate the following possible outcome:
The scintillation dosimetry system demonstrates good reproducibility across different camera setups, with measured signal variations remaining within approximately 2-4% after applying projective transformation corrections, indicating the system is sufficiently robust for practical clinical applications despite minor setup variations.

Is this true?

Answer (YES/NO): NO